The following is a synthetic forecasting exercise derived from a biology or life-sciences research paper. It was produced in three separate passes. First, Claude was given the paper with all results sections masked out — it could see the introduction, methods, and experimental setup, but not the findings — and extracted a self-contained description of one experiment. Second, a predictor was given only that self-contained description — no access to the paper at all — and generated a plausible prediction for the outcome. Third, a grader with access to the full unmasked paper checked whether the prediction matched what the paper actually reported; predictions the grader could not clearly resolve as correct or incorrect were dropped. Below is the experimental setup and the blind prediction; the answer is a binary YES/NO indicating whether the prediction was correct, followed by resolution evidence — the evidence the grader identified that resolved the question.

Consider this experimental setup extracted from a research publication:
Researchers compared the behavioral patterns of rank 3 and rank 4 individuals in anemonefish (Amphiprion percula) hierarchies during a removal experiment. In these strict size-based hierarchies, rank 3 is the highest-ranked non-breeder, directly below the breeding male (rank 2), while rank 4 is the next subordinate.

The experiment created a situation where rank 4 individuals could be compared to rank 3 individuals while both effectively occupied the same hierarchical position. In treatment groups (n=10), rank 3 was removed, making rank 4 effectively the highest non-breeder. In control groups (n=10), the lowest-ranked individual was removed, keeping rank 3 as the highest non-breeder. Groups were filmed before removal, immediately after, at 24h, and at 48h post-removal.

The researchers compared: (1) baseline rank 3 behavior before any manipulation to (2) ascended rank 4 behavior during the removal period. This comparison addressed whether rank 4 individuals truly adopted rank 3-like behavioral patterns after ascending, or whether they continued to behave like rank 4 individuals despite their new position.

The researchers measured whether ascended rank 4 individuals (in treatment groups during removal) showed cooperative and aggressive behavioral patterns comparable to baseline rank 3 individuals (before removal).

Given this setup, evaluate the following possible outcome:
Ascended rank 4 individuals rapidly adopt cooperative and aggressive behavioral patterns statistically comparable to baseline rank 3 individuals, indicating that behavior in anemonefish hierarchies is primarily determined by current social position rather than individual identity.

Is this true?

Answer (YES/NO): NO